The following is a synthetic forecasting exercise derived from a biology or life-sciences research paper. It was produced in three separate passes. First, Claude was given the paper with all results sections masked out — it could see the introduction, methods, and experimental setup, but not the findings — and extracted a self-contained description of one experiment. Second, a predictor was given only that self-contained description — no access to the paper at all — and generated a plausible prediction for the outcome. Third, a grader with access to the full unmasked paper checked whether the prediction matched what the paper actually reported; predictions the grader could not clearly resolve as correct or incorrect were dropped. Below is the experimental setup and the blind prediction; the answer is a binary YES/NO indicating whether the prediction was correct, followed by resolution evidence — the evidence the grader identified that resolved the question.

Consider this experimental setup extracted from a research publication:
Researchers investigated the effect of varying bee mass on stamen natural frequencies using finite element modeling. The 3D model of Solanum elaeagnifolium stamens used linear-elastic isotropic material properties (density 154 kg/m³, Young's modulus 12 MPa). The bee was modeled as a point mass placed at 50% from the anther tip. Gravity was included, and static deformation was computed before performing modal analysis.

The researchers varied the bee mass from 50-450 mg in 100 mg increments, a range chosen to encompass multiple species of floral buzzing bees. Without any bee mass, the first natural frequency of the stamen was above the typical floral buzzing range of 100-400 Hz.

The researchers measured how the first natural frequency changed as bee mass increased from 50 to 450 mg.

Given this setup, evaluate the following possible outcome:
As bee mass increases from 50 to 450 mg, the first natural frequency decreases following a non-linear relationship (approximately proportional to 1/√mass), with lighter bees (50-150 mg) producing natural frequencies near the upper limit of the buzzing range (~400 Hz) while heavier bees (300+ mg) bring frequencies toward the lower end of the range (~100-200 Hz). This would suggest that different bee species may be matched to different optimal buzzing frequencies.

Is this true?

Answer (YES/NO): NO